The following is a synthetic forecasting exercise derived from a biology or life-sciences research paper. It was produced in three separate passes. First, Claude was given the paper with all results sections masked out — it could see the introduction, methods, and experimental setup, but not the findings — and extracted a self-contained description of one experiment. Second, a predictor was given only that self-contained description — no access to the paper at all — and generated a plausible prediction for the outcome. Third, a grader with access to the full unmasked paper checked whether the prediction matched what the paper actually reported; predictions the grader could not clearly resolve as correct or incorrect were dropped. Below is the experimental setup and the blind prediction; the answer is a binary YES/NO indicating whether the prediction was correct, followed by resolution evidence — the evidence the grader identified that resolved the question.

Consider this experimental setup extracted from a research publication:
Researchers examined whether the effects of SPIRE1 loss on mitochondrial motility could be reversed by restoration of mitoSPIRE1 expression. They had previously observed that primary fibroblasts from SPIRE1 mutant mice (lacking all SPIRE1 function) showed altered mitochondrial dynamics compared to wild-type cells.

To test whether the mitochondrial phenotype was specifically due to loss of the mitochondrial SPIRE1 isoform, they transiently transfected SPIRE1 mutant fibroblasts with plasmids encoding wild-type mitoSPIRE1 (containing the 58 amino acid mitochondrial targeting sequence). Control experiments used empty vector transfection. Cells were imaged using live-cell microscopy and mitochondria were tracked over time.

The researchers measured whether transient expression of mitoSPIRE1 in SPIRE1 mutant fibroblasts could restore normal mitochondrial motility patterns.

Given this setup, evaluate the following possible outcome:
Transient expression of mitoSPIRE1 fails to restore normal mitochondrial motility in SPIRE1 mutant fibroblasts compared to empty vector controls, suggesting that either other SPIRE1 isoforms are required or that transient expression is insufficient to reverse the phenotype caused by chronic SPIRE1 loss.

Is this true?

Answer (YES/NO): NO